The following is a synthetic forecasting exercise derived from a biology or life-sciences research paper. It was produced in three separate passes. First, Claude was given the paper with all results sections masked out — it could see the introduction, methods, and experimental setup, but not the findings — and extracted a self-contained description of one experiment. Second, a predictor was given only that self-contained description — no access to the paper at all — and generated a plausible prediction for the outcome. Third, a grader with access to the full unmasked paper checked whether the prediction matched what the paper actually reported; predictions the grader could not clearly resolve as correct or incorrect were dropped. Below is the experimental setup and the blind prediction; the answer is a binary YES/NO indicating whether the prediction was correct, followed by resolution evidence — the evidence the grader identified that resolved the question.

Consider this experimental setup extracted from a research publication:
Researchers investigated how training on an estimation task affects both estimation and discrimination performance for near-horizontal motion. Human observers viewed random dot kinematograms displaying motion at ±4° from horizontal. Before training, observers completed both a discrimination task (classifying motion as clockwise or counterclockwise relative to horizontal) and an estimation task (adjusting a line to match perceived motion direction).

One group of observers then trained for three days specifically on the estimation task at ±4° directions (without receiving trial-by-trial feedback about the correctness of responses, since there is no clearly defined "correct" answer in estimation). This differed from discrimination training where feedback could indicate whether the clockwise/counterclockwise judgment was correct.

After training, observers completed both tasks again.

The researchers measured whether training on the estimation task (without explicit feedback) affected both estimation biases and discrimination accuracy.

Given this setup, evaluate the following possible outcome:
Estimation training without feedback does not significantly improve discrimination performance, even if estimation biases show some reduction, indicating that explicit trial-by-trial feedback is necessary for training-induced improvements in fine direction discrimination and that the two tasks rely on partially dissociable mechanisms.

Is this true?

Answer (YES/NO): NO